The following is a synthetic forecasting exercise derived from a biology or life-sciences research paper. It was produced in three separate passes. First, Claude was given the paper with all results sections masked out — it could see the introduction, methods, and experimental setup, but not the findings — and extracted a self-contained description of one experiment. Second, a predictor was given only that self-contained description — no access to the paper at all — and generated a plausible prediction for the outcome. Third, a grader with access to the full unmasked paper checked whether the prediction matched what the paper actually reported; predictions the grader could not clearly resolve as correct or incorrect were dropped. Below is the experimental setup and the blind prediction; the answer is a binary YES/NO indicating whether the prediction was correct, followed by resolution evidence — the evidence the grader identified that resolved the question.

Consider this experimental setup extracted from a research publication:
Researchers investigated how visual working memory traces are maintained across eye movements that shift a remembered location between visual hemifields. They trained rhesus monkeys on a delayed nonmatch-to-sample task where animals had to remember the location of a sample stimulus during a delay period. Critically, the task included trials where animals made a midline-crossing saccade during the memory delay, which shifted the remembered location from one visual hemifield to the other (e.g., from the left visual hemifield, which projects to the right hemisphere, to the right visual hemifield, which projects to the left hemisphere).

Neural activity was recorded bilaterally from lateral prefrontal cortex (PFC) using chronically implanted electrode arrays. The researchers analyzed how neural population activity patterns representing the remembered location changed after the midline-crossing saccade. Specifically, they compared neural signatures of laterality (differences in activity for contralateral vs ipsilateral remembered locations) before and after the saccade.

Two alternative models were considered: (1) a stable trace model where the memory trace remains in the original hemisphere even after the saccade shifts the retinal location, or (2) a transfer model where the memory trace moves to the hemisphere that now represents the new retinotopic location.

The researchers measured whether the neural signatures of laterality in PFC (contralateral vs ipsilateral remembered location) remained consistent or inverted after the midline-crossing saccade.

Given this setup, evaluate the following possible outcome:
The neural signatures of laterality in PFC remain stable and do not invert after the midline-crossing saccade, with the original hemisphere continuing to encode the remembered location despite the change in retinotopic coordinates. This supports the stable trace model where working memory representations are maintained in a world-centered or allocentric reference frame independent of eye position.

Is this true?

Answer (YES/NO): NO